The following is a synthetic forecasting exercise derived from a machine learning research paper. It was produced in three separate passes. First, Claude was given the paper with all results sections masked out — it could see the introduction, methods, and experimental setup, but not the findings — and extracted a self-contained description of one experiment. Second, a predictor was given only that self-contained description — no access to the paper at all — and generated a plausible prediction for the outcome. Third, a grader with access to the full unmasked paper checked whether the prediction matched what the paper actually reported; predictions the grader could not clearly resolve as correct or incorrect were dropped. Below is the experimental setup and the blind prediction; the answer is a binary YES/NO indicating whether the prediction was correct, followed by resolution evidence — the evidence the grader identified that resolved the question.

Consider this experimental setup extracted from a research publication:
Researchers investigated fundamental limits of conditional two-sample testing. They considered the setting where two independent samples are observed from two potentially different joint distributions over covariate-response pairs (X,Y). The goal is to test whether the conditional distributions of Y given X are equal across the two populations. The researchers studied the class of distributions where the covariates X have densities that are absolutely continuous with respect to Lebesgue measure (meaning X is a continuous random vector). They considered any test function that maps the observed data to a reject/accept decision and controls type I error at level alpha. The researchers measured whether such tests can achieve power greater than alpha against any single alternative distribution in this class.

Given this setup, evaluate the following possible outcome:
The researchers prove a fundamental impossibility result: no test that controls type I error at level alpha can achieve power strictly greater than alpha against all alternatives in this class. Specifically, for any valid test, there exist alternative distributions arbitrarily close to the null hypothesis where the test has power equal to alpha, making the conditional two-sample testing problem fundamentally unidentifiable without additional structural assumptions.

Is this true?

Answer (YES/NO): NO